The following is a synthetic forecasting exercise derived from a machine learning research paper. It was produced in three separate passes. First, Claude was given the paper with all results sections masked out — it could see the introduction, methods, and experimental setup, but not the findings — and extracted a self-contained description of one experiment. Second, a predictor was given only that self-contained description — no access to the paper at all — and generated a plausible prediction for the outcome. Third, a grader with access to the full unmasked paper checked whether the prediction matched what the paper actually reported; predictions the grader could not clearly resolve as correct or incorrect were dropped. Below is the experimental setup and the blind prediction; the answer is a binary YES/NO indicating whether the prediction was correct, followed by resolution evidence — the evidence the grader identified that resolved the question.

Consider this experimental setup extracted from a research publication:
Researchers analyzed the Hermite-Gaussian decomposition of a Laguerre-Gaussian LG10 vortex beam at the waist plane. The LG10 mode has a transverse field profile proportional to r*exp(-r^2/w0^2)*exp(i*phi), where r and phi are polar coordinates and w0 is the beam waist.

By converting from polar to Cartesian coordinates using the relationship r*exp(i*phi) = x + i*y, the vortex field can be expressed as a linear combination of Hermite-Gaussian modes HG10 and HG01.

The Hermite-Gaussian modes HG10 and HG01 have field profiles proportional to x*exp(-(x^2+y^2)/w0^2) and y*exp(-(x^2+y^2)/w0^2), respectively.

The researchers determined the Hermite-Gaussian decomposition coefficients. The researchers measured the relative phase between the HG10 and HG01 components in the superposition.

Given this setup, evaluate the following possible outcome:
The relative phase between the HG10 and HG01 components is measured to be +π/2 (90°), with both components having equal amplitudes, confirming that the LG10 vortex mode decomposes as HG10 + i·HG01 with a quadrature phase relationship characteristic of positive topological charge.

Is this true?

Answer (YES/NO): YES